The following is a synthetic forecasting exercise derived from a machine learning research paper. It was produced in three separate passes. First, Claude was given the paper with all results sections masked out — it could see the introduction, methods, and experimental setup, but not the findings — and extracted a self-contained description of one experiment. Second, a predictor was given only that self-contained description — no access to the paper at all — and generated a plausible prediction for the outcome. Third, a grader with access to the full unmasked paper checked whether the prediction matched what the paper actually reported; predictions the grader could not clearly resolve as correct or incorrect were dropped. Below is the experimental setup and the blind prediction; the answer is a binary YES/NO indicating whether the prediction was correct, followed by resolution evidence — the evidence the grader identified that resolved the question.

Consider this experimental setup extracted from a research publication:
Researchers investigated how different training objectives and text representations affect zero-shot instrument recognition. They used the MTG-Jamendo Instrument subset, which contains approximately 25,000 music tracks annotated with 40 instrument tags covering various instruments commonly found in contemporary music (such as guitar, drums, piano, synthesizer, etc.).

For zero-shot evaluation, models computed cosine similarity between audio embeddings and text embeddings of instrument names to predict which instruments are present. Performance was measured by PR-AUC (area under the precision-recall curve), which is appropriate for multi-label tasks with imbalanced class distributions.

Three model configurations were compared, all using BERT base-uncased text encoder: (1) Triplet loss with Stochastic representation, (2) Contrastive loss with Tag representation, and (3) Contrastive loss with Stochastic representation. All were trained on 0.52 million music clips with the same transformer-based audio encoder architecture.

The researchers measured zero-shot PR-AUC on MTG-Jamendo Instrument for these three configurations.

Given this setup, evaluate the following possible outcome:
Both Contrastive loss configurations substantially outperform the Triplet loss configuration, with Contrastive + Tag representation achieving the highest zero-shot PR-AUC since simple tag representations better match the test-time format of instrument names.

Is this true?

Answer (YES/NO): YES